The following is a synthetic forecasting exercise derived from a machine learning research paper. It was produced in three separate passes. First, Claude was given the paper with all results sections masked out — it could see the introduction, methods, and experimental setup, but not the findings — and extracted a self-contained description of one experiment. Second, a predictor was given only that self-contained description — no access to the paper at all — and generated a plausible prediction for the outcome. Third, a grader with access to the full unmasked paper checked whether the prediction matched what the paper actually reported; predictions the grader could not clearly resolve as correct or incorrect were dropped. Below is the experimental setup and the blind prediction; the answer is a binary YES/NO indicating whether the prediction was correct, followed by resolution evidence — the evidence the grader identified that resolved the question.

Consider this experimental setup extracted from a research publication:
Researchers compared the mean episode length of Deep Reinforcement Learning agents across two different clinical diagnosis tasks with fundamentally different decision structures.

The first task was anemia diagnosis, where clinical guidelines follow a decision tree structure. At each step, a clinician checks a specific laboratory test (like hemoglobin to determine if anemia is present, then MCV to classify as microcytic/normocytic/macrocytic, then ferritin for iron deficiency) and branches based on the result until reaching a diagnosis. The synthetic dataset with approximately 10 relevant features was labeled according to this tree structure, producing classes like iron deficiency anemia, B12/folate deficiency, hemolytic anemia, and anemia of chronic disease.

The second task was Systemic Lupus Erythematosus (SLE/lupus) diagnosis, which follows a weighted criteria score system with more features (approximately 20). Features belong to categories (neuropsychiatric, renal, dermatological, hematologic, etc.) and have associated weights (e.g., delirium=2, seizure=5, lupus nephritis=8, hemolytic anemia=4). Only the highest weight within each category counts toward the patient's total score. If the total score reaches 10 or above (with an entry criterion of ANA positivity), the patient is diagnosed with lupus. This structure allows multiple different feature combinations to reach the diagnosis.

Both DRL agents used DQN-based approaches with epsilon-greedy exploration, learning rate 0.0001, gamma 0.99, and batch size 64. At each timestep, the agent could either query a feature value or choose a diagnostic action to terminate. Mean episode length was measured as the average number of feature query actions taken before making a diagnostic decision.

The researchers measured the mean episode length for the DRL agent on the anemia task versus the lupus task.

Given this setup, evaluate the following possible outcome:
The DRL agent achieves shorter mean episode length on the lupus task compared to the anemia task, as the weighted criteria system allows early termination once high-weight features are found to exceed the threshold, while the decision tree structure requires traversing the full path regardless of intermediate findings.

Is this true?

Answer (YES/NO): NO